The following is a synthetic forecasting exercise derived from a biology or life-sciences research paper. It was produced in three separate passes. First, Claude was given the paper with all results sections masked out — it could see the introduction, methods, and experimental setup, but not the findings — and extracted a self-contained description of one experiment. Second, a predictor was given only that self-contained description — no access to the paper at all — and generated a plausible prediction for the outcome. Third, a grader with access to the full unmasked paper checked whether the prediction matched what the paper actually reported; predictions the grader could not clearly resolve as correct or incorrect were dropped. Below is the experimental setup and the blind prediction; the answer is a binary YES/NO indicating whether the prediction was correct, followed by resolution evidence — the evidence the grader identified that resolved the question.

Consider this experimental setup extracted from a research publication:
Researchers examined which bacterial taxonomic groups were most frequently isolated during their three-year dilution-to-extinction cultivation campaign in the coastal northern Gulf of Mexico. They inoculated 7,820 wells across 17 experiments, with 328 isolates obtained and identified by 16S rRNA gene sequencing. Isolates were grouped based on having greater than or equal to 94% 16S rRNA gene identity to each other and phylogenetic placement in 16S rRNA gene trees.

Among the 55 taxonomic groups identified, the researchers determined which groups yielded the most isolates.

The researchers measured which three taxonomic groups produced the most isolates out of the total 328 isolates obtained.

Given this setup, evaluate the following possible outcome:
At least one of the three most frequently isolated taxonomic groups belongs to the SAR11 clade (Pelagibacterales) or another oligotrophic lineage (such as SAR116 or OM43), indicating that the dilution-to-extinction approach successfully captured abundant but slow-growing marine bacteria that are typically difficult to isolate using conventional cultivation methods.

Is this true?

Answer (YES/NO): NO